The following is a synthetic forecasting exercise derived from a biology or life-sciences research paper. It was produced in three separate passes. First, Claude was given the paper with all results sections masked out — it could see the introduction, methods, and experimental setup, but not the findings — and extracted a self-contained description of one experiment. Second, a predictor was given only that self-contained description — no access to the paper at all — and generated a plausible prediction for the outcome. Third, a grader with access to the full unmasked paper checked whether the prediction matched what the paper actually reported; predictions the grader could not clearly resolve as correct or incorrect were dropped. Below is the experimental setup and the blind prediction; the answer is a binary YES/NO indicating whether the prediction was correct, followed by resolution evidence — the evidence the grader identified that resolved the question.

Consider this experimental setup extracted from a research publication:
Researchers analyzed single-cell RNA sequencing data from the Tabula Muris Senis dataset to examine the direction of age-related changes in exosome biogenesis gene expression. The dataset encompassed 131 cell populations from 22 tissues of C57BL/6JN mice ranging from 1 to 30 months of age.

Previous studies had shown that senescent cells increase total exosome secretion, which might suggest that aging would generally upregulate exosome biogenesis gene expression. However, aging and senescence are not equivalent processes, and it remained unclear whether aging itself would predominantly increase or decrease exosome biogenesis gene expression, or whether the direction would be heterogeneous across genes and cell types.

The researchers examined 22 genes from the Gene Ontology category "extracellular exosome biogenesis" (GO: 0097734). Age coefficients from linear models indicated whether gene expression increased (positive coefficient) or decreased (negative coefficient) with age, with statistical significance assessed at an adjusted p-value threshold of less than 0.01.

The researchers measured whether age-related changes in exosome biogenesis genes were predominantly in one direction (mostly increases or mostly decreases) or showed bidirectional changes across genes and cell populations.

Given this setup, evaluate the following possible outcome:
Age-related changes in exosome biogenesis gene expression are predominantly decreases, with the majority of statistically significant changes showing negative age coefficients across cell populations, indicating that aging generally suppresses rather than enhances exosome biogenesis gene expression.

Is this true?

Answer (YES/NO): YES